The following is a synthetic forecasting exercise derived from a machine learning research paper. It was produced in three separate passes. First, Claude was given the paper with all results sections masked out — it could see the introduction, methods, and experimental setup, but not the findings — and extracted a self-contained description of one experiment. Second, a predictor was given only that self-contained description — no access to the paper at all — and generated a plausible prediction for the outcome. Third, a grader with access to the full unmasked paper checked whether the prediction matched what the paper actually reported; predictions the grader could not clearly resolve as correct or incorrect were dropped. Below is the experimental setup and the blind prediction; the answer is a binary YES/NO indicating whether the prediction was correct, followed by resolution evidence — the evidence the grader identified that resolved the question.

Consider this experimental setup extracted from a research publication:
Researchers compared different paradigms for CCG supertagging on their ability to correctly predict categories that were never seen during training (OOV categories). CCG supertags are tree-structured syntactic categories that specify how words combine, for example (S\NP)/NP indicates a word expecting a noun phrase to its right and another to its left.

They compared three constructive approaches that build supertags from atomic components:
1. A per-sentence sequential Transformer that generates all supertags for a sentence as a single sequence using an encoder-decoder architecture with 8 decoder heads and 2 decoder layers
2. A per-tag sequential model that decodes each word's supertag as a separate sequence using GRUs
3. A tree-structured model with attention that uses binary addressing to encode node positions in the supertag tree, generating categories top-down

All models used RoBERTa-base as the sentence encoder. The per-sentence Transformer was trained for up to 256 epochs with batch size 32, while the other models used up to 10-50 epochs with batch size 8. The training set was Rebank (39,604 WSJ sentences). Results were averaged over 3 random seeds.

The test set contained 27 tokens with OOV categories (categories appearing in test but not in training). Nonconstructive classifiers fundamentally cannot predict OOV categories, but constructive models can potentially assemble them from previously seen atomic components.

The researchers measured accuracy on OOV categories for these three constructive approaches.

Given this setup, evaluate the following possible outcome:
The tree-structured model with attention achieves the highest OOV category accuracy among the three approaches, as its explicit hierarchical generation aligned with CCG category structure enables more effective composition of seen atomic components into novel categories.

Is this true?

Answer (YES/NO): NO